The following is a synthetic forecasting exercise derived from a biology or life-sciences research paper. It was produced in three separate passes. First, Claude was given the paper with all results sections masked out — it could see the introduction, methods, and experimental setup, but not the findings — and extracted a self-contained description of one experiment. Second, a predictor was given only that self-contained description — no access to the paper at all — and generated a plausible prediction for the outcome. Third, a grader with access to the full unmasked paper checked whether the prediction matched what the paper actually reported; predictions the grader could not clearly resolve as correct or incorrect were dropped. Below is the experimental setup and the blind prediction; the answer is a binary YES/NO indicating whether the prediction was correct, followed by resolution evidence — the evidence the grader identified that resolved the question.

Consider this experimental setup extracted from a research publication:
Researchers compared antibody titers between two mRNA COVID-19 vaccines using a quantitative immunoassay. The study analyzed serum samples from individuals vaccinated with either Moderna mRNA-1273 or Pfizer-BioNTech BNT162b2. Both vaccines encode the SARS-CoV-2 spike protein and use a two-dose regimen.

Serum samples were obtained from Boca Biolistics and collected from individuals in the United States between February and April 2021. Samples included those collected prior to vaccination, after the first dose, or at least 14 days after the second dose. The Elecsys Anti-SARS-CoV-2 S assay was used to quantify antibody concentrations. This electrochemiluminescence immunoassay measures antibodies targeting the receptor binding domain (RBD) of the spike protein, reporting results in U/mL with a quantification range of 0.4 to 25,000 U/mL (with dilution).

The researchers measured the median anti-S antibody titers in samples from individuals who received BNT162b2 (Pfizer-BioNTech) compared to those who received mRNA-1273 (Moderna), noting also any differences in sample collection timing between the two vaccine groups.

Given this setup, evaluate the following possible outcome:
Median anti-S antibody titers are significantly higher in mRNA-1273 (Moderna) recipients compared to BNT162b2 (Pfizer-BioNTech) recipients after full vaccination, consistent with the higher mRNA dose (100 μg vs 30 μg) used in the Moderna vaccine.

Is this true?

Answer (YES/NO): NO